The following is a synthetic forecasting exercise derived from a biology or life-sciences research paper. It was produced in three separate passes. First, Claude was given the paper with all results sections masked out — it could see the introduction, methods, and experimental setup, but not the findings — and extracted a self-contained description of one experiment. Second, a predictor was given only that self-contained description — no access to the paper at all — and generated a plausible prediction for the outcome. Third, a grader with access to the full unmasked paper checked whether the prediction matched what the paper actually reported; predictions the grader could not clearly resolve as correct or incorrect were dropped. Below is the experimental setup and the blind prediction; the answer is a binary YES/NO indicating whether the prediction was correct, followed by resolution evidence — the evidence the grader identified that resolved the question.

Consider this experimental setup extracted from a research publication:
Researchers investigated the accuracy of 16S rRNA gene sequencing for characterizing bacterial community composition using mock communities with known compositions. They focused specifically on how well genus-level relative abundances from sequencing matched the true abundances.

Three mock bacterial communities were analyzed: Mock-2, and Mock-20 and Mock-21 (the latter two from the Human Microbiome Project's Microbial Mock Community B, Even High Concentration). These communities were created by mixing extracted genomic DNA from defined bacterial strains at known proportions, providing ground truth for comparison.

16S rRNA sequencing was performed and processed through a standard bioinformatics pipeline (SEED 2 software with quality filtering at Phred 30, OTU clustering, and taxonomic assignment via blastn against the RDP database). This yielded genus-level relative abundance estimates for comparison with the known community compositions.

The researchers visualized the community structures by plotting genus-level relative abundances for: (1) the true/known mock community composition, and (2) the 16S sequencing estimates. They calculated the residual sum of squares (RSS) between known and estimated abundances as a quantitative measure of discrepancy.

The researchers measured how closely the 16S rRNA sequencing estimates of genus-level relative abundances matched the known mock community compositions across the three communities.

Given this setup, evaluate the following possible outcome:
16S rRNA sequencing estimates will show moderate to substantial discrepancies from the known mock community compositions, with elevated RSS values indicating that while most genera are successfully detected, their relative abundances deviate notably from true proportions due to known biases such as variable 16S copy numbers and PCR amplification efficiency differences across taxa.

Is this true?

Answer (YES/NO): YES